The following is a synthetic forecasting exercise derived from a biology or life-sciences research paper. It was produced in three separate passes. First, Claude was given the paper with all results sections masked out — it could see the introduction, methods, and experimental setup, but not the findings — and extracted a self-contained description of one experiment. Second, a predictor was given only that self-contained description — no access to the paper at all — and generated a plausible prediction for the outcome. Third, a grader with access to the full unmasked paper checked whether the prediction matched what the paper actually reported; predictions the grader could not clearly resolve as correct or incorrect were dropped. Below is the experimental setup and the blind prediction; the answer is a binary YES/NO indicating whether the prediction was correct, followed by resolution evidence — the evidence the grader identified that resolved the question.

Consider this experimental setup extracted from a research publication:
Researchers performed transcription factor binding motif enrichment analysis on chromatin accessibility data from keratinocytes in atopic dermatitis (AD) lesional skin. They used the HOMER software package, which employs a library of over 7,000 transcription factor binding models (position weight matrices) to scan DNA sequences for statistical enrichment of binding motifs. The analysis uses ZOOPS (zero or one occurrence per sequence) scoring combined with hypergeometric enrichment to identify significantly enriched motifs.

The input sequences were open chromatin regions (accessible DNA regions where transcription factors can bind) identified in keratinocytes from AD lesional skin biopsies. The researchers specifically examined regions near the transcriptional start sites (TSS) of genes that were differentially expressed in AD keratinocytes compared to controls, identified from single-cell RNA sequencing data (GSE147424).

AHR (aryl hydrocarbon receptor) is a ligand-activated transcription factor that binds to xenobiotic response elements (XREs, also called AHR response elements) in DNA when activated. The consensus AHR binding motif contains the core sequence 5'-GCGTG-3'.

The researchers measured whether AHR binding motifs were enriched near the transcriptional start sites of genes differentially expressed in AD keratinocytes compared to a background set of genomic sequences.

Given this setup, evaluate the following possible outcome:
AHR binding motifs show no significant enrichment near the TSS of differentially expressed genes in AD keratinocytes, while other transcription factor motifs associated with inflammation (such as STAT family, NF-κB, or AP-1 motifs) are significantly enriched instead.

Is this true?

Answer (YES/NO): NO